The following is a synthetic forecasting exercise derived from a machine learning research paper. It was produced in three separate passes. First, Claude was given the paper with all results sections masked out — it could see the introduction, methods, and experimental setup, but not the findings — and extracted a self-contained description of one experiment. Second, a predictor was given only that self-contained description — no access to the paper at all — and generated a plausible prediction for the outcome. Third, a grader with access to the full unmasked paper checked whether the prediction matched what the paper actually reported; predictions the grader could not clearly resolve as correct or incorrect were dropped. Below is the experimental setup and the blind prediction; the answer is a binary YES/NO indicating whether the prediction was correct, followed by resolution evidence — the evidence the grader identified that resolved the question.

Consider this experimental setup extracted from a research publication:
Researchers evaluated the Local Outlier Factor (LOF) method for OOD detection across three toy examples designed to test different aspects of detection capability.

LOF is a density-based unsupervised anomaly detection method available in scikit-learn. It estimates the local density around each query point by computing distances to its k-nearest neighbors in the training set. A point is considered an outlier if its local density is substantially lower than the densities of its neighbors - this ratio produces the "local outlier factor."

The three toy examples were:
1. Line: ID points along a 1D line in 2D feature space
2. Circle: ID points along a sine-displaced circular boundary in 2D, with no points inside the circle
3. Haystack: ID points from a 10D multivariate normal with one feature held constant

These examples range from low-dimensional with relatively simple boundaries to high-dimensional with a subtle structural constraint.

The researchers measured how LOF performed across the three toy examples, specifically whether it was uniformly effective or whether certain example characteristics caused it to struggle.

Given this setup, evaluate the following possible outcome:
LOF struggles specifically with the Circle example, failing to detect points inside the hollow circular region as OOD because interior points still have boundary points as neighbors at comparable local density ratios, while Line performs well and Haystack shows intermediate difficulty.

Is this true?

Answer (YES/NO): NO